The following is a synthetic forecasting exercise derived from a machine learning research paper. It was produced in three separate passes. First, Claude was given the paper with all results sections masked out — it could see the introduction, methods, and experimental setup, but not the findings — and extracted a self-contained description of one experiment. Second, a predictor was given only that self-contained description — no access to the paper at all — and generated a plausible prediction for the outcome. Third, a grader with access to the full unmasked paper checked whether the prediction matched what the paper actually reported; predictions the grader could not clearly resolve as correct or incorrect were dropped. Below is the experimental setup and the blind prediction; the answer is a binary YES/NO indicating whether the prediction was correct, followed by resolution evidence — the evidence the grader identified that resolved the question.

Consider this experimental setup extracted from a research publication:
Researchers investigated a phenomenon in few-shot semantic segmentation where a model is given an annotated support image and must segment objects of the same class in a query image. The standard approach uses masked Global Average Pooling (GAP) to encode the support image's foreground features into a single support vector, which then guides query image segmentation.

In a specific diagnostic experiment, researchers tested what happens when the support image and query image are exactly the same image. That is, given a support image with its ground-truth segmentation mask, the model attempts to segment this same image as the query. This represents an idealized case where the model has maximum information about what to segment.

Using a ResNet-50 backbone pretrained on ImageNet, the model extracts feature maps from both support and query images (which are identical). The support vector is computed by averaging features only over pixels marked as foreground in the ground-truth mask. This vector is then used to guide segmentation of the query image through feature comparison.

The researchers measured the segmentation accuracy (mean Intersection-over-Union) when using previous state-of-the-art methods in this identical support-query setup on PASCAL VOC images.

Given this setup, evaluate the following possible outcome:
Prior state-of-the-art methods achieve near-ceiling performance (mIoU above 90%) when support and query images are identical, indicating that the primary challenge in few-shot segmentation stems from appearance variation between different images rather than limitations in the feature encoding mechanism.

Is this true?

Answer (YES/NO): NO